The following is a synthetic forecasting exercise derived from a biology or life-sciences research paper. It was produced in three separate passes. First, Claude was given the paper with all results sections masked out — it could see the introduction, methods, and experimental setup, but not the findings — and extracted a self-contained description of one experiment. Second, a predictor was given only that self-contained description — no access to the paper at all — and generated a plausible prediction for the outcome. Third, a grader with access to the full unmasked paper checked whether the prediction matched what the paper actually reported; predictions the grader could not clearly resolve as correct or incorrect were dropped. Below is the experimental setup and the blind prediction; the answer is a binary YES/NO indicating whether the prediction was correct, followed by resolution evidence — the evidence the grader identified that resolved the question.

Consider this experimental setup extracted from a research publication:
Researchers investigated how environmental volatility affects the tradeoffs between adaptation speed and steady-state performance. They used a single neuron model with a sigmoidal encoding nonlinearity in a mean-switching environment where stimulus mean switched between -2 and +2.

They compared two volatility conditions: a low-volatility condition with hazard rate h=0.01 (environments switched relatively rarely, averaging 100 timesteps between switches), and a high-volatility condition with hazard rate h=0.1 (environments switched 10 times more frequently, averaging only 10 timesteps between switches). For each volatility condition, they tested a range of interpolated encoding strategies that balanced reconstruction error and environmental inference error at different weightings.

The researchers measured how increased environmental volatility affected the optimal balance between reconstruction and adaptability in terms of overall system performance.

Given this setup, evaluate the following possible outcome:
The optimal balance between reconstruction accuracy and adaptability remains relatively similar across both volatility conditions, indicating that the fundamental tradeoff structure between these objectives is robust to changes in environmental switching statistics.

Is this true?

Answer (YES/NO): NO